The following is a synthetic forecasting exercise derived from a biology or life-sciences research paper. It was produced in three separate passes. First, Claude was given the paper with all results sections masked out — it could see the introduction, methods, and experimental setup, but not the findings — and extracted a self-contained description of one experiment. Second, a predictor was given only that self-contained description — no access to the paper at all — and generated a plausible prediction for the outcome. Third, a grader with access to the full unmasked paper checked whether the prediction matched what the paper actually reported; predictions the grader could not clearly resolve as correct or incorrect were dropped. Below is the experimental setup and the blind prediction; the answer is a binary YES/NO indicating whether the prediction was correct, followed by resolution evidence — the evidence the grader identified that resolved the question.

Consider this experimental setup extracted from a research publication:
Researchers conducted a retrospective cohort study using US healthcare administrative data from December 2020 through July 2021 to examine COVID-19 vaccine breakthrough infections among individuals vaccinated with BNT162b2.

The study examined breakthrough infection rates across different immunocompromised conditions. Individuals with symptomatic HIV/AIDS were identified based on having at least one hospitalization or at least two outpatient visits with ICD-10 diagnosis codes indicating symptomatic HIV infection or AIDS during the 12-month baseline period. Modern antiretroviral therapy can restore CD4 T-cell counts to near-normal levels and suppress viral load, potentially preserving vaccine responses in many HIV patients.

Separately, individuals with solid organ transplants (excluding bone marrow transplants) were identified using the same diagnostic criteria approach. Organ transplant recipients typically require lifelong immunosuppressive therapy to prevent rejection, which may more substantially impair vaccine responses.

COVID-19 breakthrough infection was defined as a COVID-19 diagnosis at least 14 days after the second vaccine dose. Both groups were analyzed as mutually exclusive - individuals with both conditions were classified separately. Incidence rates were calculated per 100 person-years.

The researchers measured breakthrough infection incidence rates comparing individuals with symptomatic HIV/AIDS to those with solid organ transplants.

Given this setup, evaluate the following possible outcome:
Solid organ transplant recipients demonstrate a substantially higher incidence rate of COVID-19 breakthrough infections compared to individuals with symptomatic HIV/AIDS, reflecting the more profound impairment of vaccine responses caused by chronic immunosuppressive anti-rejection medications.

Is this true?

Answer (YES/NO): YES